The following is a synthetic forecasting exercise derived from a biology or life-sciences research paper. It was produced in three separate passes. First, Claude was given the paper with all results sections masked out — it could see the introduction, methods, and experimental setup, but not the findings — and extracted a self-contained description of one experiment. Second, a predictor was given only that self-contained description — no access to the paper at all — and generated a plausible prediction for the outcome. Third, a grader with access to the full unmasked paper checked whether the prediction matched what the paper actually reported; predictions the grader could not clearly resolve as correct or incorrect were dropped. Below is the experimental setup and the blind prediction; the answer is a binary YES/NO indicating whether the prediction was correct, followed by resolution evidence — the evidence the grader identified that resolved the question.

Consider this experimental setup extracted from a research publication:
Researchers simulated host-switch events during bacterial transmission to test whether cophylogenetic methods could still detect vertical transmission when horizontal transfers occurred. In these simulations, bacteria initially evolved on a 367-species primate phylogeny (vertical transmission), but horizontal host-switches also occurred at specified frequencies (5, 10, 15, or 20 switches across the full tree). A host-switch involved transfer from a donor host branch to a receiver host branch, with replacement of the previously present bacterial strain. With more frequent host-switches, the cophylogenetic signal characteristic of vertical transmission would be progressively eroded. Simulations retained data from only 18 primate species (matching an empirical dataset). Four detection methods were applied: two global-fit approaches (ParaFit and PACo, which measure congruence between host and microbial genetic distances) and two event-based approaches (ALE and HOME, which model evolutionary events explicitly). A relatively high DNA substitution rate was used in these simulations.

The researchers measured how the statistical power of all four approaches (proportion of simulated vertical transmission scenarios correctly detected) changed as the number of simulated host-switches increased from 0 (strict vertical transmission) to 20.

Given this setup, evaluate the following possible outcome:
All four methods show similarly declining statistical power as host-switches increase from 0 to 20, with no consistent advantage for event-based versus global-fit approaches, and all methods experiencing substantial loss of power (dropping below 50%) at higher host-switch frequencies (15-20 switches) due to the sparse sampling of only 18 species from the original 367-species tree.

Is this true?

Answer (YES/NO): NO